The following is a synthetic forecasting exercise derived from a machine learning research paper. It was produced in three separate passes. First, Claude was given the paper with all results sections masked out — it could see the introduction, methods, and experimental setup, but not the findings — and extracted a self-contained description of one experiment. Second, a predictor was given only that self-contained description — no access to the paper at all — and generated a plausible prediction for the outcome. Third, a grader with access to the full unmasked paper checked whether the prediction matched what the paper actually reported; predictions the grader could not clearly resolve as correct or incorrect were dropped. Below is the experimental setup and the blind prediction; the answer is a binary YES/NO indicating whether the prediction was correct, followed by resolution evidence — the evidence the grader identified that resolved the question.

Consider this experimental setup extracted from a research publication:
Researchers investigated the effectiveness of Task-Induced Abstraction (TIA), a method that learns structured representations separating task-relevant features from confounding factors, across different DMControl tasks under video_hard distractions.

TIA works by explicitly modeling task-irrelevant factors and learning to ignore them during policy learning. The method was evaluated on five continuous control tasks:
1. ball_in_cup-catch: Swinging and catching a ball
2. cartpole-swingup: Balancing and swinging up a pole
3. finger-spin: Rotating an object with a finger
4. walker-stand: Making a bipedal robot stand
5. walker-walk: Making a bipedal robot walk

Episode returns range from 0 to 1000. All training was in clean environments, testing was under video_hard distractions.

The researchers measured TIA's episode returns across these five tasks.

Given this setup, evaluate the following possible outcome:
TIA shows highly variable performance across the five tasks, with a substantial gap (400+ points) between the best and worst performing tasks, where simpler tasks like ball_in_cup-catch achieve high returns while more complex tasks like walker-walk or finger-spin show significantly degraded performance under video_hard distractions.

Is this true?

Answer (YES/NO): NO